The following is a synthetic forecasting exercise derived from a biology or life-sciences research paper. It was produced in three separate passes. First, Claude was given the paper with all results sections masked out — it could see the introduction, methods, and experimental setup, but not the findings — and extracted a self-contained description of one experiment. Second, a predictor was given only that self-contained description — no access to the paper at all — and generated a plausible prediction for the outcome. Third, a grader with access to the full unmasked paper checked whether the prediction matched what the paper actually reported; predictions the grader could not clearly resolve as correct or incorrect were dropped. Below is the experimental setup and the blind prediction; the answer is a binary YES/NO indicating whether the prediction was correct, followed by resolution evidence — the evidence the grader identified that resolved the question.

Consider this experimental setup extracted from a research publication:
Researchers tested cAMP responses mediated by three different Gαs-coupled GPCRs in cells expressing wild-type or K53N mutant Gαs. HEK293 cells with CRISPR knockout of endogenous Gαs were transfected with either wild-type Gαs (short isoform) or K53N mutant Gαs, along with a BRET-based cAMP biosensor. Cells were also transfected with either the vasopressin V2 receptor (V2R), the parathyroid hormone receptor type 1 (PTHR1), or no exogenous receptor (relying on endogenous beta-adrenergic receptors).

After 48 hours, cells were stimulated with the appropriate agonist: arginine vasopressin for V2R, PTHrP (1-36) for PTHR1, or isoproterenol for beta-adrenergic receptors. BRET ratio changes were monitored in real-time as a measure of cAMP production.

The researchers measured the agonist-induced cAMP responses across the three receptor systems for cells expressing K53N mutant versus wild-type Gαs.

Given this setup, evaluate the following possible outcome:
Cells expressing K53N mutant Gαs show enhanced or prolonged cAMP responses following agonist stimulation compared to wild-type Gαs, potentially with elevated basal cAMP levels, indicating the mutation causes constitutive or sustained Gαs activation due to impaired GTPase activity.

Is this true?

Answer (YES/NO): NO